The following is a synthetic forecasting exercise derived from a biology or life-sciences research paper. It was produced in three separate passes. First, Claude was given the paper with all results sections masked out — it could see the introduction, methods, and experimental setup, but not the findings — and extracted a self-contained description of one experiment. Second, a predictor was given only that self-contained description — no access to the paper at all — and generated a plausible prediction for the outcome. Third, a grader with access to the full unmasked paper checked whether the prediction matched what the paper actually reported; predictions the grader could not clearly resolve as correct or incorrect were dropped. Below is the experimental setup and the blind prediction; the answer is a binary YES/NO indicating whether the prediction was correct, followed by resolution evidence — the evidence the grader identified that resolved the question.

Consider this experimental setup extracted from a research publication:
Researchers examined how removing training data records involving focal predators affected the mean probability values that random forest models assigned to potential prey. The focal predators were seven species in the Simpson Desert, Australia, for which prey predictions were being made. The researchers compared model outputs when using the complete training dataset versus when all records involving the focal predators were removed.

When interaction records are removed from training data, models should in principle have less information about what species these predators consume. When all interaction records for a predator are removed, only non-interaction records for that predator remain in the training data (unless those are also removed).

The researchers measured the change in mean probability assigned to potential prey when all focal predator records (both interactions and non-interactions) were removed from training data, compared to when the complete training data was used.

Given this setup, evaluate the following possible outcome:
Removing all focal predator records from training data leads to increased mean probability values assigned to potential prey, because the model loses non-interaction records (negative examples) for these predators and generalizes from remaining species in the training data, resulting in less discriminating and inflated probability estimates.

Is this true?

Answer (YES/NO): NO